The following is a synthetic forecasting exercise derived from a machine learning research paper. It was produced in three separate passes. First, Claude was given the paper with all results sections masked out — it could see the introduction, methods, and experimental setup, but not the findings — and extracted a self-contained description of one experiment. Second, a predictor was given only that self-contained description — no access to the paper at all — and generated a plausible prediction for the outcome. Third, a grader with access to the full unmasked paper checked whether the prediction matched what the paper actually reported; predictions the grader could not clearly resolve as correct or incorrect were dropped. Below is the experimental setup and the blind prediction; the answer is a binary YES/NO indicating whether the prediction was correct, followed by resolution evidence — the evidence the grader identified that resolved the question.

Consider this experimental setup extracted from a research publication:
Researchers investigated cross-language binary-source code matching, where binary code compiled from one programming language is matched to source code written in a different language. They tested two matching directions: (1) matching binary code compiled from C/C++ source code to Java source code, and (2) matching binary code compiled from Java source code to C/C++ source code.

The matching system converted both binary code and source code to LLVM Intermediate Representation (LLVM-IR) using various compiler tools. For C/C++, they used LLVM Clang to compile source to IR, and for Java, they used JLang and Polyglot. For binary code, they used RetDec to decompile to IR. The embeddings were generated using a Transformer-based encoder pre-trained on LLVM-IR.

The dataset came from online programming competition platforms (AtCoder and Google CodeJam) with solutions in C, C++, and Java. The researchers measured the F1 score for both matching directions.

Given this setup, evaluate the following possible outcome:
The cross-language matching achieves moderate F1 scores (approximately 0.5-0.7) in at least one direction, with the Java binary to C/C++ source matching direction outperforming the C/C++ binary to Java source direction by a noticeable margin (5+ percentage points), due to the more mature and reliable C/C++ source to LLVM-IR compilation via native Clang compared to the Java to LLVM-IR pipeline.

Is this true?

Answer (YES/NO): NO